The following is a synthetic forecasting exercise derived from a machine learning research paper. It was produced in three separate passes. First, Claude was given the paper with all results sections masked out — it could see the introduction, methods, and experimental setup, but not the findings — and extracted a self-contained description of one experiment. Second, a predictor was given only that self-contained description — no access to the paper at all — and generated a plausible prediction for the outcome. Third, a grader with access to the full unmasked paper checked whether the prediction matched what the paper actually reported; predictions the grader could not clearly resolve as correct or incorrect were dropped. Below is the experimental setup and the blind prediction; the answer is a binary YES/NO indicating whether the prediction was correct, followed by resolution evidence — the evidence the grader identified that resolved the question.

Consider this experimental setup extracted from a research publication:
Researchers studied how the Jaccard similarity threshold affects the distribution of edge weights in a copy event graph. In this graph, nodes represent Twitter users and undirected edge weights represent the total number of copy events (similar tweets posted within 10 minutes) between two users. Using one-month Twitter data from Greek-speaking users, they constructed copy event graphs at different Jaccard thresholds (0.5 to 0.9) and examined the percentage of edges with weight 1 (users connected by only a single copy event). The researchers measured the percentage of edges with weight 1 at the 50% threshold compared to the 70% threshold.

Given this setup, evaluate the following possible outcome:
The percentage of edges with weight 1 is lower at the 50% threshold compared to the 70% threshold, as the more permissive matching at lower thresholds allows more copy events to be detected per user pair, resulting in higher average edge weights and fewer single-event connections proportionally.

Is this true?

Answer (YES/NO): NO